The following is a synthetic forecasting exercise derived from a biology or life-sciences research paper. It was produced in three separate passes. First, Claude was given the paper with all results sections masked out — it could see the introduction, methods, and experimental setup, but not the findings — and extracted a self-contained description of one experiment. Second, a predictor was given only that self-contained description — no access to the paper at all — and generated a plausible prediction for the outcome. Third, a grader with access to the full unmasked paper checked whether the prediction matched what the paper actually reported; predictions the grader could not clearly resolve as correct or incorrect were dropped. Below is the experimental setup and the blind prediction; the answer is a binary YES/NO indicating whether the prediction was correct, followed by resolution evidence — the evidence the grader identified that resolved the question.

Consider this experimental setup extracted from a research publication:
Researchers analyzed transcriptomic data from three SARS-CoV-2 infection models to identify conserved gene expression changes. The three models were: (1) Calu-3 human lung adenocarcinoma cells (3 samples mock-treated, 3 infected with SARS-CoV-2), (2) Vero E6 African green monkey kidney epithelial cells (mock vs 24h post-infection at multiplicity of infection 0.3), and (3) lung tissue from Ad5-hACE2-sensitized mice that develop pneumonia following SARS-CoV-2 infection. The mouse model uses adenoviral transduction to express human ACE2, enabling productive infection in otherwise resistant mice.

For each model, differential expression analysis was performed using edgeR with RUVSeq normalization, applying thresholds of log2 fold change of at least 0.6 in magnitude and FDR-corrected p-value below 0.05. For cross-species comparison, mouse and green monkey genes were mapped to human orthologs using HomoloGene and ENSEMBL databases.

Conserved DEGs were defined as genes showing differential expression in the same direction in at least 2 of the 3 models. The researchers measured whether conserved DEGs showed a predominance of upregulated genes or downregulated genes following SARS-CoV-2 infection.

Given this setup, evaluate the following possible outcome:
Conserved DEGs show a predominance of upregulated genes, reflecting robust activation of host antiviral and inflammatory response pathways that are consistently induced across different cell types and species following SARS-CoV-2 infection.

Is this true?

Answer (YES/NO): YES